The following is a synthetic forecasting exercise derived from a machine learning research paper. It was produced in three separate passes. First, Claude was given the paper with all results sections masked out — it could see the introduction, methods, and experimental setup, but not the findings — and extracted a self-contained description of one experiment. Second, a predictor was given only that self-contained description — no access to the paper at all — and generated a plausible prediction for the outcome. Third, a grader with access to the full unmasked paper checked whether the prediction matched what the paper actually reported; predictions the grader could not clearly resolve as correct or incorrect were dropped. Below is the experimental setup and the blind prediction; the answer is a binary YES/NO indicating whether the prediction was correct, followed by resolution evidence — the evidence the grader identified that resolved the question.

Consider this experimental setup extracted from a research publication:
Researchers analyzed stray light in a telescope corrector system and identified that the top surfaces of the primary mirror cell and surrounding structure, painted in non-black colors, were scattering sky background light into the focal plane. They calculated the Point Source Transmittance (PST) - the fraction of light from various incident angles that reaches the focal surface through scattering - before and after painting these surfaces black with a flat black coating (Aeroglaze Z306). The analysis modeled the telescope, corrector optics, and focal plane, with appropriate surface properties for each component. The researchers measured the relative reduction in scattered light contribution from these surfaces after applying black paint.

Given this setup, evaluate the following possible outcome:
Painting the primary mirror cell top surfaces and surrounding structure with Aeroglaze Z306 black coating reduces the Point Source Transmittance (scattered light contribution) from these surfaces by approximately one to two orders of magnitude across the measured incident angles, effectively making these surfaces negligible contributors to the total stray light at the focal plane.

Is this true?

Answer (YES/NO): YES